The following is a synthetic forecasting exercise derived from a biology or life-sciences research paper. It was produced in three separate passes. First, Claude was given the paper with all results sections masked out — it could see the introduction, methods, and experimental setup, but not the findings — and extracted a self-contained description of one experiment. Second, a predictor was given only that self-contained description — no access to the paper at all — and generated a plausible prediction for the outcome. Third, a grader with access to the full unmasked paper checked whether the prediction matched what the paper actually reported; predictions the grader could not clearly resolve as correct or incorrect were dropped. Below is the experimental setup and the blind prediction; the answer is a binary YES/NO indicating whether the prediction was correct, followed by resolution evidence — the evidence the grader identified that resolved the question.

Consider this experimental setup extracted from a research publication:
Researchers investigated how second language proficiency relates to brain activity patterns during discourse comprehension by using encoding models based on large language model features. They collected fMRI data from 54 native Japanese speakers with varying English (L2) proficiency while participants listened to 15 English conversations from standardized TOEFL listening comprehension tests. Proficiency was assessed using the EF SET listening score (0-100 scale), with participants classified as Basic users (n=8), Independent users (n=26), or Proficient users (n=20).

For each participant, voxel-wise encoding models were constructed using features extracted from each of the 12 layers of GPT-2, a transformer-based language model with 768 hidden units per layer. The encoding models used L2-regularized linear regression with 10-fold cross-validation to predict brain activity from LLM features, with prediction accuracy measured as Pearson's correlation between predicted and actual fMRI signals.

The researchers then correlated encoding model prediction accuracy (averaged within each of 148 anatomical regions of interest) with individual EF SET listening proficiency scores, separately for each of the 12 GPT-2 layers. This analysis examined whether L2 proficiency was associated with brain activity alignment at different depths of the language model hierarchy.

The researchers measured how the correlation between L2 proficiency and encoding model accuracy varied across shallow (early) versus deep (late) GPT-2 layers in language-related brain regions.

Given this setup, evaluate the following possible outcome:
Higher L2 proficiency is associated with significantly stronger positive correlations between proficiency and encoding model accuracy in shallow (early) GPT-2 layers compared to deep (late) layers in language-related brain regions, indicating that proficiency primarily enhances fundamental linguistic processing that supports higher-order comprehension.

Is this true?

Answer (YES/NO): NO